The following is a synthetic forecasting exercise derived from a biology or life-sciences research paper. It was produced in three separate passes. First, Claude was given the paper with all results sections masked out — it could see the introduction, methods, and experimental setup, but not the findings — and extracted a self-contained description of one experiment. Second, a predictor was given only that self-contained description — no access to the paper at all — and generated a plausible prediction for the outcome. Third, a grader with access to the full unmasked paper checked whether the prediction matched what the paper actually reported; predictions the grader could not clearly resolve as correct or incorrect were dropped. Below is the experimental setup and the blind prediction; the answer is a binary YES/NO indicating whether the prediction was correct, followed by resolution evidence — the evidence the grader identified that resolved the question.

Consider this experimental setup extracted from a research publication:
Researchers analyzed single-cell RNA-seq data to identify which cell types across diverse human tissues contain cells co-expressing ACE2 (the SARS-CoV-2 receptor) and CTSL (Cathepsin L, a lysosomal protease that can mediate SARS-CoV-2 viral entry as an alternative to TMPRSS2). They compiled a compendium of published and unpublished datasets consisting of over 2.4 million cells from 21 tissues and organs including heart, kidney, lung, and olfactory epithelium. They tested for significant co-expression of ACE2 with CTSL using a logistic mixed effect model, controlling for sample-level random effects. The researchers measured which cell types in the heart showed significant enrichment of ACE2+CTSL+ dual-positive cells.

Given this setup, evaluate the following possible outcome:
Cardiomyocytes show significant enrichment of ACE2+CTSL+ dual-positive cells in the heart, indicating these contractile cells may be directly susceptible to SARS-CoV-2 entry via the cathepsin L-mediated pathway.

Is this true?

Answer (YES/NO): YES